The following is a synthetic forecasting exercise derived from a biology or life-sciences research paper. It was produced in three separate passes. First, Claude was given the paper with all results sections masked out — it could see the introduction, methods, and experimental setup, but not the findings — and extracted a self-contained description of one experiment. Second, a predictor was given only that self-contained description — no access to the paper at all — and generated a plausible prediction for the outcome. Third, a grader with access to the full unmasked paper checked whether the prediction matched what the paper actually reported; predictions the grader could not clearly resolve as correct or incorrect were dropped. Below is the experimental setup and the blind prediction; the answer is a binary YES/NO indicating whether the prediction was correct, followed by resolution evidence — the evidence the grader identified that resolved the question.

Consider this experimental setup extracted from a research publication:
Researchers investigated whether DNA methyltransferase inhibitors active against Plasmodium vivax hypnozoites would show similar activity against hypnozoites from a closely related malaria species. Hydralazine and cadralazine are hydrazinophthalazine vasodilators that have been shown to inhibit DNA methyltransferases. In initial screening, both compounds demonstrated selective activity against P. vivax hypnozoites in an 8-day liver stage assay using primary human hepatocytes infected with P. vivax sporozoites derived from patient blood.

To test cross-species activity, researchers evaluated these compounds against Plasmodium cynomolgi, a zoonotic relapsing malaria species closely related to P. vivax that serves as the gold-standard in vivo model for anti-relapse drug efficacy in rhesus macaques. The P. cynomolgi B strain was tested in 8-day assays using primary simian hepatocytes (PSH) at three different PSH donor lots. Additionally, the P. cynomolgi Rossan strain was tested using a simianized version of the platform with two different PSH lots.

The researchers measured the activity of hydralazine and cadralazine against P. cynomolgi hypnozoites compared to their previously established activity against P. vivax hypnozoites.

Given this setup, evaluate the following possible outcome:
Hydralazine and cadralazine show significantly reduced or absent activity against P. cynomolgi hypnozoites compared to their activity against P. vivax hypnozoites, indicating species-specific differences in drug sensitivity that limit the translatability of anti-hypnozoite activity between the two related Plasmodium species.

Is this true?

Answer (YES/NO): YES